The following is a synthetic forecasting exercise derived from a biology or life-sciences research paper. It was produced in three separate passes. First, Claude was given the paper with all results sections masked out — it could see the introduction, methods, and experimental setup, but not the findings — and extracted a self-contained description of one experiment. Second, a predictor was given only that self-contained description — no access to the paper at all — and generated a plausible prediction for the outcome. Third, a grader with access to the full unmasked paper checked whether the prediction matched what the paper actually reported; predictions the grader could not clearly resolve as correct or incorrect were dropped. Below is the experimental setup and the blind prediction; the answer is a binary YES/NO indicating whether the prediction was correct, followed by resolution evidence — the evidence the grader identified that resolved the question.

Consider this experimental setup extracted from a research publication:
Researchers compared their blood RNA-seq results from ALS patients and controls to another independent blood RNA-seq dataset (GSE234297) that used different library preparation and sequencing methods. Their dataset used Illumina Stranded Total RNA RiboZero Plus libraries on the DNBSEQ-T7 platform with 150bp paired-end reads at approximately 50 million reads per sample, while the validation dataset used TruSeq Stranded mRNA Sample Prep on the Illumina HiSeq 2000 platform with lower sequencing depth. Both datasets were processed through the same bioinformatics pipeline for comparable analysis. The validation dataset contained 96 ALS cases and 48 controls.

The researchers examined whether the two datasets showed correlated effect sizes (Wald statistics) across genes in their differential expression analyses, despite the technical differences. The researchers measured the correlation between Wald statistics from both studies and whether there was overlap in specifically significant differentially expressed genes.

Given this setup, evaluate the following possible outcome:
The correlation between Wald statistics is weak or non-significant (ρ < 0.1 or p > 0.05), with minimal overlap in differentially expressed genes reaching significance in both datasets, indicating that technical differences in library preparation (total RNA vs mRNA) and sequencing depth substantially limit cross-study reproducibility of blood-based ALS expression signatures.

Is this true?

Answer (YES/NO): NO